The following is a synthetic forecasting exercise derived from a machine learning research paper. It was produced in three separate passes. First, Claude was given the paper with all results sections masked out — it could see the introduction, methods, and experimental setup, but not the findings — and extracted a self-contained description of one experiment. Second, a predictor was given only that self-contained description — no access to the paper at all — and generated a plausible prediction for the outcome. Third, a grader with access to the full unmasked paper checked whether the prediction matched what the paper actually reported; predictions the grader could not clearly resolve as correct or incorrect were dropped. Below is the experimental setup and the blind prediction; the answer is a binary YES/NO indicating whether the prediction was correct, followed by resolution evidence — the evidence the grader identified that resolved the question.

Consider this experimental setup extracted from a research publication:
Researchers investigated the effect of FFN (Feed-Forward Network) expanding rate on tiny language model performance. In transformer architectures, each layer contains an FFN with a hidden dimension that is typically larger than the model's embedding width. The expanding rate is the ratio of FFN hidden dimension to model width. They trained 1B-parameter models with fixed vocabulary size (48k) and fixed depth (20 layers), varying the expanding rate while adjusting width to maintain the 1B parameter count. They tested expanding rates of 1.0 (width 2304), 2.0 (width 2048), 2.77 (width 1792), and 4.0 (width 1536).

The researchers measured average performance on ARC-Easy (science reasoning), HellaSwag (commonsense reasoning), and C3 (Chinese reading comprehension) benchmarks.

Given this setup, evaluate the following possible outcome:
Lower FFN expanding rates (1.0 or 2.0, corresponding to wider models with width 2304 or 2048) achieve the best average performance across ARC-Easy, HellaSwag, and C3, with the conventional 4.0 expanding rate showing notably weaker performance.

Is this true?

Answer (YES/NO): NO